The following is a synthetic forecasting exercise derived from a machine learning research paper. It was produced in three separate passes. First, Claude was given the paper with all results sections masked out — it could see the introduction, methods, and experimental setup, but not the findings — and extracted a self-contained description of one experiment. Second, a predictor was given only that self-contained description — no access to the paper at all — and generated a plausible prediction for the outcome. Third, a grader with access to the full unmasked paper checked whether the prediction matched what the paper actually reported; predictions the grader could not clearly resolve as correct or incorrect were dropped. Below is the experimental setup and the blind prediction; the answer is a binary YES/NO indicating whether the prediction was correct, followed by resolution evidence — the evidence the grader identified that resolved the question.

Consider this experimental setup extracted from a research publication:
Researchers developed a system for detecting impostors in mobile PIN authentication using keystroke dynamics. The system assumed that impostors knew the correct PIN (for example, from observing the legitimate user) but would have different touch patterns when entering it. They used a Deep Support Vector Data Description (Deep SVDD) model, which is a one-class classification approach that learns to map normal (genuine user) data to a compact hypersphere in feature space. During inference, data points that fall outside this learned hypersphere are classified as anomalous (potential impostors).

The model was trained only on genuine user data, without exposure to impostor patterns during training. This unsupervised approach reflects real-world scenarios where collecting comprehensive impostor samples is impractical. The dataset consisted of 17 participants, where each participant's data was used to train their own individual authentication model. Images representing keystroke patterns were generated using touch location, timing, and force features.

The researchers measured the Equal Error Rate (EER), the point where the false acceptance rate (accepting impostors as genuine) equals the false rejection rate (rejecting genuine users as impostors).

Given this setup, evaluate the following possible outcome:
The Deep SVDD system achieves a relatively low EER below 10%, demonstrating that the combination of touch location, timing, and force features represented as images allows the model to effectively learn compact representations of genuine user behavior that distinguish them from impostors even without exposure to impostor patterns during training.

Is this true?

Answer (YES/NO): YES